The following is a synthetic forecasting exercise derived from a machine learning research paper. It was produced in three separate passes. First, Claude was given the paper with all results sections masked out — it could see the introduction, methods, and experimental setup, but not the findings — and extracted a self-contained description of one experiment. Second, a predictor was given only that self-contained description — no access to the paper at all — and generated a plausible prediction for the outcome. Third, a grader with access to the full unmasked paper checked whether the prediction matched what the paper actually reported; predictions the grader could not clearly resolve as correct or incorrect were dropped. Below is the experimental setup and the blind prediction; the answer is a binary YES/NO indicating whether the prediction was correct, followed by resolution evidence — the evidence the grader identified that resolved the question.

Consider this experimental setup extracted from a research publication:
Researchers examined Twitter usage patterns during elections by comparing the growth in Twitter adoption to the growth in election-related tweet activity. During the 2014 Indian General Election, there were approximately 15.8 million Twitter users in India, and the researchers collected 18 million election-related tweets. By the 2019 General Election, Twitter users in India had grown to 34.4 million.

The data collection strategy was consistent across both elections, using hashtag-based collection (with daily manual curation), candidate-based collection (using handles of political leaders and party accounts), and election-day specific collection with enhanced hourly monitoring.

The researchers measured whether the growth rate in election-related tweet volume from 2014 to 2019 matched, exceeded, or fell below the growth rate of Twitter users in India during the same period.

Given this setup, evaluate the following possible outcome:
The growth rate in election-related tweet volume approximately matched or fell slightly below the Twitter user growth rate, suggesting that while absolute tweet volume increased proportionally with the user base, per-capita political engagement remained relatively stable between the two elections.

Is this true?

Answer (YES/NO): YES